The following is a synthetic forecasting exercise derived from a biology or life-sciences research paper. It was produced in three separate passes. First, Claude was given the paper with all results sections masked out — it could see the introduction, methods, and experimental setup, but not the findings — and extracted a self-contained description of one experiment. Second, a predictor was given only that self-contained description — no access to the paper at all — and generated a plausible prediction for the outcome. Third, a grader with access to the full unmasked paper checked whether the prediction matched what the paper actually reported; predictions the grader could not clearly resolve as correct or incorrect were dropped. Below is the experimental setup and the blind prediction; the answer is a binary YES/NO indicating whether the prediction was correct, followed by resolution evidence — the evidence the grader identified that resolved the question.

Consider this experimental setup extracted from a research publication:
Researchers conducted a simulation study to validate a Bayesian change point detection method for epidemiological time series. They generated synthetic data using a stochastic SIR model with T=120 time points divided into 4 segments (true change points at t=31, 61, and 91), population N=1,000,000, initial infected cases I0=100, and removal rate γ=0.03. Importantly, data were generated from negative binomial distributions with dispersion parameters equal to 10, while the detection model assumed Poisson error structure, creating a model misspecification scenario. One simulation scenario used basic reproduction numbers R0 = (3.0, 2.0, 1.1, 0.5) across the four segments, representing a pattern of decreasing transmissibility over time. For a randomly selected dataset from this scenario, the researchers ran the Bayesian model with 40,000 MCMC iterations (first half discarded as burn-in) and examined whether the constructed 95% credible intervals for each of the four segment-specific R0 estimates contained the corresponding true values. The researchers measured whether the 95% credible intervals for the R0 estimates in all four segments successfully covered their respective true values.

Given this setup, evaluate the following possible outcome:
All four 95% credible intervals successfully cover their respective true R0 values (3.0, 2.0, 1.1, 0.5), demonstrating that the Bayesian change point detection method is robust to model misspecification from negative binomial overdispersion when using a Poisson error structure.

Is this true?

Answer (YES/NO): YES